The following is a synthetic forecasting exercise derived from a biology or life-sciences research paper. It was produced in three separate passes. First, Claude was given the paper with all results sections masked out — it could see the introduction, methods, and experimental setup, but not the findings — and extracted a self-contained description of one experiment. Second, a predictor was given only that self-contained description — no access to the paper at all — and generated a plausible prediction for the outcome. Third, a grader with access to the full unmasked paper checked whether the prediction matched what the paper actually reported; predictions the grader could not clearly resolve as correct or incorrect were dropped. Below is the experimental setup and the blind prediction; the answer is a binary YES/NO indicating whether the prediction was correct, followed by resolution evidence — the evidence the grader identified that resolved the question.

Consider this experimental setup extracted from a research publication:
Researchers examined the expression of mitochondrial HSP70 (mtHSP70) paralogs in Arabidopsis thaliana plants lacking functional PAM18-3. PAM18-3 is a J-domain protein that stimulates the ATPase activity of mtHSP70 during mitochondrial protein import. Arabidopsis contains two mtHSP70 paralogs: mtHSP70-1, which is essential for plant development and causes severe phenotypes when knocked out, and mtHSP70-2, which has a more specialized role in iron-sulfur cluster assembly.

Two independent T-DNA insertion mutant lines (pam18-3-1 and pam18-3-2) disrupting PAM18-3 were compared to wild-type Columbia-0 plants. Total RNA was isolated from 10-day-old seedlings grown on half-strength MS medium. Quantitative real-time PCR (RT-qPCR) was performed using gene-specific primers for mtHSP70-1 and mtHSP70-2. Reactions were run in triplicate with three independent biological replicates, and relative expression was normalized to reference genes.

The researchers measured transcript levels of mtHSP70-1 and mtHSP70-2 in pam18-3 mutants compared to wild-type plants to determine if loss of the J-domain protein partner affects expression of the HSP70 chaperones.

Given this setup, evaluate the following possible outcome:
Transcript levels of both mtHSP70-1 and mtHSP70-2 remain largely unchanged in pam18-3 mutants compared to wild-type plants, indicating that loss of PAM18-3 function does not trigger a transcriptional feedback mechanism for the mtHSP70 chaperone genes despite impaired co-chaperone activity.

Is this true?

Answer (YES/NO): NO